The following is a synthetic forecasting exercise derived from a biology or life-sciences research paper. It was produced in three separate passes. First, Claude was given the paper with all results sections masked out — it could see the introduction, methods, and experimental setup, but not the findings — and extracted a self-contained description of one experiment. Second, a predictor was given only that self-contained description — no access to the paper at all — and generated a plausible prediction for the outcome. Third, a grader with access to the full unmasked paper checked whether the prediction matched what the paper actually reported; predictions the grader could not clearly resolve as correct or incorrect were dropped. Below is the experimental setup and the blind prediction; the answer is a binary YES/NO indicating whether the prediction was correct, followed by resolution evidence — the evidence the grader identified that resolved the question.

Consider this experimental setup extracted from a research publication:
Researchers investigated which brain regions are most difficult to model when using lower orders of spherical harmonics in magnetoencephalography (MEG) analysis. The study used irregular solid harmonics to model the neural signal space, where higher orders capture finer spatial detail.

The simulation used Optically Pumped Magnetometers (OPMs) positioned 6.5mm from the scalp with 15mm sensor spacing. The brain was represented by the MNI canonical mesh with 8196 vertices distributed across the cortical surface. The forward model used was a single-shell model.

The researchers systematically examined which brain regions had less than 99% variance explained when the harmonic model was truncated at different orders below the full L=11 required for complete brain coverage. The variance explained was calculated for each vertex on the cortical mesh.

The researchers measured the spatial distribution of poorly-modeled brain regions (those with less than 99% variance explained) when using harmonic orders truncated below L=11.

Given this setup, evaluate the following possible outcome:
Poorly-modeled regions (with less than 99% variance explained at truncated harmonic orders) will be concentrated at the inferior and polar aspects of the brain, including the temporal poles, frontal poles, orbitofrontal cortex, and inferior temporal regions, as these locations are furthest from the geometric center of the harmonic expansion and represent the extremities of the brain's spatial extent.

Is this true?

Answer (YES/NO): NO